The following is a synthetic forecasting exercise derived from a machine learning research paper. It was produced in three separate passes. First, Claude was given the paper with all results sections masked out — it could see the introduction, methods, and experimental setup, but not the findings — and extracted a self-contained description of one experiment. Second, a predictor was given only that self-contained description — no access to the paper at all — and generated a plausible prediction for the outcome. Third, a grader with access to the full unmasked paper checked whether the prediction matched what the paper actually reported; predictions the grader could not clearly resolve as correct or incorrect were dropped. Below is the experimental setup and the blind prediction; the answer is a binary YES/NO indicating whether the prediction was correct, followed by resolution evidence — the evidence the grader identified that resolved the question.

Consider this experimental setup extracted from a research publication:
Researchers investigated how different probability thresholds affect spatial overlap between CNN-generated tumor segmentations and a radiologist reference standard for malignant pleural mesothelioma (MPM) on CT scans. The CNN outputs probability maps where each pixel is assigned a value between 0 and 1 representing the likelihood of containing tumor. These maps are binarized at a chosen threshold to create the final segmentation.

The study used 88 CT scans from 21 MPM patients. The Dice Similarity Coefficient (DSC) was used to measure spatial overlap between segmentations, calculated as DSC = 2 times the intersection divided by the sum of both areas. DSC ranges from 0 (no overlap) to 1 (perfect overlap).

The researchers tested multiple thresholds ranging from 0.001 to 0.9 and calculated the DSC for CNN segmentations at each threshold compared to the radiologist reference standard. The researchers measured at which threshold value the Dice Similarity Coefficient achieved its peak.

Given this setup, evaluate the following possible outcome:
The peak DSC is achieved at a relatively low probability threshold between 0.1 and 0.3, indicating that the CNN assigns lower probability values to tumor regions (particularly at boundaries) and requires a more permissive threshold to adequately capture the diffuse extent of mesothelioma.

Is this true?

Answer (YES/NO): NO